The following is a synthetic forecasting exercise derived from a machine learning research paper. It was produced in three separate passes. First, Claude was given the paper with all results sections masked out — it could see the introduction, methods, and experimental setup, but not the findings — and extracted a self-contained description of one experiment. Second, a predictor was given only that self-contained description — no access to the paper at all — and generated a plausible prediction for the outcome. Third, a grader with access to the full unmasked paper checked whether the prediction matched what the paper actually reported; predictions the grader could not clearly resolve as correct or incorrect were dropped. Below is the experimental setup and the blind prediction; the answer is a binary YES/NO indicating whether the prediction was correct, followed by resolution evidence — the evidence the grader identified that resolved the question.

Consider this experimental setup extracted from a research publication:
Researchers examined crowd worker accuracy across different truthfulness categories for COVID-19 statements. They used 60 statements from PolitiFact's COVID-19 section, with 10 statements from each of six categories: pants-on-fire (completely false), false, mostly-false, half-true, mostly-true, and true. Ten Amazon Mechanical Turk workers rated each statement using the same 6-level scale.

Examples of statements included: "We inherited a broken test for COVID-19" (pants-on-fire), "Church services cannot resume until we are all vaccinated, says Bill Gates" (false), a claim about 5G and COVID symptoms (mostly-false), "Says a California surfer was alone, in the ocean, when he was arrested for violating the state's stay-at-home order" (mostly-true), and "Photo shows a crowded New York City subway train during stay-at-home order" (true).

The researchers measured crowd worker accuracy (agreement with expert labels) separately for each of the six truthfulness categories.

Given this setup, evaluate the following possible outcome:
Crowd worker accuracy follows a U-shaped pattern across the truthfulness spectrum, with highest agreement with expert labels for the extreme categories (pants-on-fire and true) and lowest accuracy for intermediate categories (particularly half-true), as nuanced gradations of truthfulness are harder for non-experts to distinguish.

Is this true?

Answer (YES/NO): NO